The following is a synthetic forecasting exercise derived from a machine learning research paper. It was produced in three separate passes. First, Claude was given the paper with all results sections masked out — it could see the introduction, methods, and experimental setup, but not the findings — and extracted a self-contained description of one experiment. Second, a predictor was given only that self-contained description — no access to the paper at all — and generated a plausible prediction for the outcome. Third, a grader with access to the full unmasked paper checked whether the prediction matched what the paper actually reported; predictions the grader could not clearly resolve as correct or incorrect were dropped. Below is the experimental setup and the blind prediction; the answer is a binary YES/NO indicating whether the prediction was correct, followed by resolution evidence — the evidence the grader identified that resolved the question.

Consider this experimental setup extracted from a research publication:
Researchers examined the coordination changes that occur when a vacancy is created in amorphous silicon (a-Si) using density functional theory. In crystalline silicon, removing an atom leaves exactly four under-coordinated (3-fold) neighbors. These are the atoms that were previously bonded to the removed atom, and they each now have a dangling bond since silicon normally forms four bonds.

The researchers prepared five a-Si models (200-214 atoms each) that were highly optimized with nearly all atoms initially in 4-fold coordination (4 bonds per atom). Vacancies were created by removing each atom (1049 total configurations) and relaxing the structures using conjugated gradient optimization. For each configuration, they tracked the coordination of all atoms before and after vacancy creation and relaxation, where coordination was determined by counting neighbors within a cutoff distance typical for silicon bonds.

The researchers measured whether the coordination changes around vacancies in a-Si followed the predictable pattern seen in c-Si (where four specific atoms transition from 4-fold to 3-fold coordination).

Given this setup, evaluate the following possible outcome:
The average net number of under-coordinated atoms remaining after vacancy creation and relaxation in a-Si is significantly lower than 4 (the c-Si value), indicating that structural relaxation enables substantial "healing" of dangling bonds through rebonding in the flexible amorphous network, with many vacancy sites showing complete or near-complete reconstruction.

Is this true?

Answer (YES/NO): YES